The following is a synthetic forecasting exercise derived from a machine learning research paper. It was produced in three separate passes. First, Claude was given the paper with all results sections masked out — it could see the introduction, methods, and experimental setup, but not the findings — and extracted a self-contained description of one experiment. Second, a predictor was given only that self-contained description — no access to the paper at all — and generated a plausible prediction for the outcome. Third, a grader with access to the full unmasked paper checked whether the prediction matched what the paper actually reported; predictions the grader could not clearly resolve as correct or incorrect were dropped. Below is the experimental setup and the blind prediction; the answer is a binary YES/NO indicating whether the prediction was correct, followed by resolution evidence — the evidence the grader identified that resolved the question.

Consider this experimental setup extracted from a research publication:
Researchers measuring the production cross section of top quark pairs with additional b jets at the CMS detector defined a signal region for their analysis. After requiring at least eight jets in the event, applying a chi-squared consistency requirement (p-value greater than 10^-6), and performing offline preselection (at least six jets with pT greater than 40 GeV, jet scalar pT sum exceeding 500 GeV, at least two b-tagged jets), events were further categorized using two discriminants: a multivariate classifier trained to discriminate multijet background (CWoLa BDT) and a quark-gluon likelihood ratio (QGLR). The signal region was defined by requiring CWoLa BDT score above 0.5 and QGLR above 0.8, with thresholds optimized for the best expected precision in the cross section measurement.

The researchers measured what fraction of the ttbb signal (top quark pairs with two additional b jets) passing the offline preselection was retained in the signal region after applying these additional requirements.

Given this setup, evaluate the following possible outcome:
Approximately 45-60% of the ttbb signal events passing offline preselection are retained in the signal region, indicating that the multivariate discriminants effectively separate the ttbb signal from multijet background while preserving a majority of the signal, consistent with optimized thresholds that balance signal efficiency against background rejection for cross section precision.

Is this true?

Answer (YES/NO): NO